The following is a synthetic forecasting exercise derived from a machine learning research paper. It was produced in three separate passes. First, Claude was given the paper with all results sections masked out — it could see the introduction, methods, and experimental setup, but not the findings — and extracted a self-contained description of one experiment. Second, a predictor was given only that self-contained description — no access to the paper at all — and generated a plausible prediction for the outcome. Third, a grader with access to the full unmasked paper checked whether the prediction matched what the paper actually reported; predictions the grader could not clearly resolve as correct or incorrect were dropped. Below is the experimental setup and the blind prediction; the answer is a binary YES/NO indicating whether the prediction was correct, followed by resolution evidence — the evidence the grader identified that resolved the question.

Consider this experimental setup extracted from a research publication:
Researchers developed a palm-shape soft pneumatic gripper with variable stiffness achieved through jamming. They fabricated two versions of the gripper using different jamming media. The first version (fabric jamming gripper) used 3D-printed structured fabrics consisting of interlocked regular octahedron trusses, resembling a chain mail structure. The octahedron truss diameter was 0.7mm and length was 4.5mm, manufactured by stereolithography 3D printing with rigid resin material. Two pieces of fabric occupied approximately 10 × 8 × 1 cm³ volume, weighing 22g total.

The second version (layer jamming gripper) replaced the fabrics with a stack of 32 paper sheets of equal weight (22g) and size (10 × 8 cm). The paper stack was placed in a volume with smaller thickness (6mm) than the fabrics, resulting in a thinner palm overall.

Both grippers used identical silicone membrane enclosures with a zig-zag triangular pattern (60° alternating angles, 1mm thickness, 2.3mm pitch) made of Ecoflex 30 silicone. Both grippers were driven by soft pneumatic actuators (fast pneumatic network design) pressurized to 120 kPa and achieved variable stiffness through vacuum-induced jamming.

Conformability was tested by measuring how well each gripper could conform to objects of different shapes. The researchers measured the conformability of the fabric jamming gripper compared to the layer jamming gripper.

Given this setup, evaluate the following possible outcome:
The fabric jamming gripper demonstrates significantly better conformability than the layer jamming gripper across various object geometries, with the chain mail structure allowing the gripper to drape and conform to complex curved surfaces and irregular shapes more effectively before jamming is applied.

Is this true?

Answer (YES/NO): NO